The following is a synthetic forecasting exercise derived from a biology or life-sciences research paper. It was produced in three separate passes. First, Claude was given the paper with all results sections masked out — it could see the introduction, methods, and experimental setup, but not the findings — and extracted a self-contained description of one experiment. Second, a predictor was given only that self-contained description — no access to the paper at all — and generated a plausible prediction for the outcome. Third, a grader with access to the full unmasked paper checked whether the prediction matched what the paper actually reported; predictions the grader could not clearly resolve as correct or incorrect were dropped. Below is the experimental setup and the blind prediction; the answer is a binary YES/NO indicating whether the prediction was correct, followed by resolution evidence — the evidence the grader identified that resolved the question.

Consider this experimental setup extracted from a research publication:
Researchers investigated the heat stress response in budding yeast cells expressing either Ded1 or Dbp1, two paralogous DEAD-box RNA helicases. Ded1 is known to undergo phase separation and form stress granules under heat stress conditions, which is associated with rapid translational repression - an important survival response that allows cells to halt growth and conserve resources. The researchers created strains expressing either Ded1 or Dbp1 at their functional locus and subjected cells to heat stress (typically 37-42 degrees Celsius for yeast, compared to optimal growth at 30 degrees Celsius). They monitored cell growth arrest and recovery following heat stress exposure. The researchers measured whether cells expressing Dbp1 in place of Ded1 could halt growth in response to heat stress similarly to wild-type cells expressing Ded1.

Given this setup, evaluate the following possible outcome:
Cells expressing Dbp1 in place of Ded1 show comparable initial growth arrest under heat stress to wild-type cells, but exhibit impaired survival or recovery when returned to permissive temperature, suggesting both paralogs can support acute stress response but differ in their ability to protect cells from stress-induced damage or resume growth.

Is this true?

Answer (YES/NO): NO